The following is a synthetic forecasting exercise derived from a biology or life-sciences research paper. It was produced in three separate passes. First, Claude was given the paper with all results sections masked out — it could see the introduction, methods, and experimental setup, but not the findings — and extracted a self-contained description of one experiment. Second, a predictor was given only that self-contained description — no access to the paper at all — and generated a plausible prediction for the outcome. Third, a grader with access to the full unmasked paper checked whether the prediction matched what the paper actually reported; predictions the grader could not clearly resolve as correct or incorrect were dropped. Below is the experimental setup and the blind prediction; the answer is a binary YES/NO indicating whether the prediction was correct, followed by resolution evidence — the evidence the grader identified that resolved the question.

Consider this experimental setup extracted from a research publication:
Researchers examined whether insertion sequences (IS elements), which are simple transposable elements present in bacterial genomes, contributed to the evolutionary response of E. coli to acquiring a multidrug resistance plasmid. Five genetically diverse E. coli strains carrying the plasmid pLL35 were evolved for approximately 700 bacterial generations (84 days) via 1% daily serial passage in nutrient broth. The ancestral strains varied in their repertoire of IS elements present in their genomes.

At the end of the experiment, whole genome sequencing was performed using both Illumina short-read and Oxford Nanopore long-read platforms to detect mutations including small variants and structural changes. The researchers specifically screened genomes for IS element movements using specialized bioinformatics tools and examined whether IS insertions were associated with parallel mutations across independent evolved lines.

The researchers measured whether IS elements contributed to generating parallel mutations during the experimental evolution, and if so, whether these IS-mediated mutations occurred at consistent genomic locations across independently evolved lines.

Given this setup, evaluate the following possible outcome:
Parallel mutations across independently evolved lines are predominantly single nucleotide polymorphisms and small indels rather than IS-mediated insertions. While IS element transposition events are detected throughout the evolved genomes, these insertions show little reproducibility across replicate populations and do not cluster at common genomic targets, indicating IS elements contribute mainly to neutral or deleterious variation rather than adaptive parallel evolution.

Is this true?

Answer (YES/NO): NO